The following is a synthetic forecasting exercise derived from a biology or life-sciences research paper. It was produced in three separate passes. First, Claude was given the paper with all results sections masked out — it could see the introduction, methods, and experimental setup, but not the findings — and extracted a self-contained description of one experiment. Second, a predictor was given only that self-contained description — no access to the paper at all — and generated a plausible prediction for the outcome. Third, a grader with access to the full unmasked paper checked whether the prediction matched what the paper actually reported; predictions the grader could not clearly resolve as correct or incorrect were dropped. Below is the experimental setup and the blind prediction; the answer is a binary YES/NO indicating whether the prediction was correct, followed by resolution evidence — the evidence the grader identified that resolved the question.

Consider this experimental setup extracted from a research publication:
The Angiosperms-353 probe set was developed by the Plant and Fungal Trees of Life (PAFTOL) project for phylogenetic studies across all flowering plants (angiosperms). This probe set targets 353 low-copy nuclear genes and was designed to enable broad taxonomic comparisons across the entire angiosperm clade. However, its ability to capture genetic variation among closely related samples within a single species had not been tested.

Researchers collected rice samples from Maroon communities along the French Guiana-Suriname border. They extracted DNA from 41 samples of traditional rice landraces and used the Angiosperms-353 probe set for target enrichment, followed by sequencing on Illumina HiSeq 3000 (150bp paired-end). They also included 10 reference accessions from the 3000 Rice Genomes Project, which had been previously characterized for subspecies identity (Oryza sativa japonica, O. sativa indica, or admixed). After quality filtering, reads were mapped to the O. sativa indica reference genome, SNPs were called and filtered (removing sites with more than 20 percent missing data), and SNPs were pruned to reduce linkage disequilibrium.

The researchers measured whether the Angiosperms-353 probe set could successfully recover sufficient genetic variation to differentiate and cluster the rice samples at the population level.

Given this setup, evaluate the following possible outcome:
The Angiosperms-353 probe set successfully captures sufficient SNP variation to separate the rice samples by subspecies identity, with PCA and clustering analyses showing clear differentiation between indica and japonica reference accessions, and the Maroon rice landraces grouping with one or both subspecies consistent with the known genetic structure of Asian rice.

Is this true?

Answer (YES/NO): YES